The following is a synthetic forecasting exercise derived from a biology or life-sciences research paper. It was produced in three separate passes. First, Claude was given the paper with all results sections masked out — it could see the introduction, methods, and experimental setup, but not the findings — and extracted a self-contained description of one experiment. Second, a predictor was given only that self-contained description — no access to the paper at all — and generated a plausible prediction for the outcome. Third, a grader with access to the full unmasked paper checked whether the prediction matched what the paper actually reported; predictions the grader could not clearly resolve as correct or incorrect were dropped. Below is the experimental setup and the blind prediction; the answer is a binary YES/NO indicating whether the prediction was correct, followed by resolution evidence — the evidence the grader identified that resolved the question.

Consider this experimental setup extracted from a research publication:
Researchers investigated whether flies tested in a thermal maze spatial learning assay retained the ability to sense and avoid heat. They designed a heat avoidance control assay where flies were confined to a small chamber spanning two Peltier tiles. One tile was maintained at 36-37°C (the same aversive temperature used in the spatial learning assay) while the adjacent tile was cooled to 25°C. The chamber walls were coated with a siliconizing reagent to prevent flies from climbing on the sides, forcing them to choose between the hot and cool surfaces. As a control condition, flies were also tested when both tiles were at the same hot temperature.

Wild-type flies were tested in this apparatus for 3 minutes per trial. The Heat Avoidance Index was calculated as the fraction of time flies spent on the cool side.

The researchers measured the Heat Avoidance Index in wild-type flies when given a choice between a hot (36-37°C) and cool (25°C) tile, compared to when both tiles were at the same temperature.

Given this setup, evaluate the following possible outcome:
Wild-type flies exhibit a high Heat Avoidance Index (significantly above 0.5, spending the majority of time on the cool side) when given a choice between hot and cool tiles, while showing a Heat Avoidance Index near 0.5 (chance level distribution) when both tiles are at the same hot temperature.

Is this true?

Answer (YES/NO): YES